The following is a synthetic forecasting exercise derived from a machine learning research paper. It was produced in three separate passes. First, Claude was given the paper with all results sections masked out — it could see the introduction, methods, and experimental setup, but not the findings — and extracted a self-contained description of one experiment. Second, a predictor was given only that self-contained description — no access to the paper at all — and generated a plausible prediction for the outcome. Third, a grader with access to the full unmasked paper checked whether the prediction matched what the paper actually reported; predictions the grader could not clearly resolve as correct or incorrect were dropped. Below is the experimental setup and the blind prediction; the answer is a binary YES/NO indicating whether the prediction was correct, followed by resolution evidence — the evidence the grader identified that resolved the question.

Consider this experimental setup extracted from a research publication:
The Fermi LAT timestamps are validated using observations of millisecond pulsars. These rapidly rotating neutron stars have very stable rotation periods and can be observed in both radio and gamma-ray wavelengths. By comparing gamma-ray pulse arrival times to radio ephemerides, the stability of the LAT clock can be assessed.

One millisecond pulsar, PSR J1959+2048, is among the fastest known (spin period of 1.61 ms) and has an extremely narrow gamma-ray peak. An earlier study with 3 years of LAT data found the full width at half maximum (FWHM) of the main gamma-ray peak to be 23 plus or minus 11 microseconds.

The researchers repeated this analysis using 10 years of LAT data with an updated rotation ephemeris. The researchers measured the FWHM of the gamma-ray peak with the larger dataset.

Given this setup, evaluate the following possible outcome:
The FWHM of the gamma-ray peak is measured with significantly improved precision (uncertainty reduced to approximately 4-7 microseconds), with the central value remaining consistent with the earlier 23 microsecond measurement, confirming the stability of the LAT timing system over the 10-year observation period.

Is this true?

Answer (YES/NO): NO